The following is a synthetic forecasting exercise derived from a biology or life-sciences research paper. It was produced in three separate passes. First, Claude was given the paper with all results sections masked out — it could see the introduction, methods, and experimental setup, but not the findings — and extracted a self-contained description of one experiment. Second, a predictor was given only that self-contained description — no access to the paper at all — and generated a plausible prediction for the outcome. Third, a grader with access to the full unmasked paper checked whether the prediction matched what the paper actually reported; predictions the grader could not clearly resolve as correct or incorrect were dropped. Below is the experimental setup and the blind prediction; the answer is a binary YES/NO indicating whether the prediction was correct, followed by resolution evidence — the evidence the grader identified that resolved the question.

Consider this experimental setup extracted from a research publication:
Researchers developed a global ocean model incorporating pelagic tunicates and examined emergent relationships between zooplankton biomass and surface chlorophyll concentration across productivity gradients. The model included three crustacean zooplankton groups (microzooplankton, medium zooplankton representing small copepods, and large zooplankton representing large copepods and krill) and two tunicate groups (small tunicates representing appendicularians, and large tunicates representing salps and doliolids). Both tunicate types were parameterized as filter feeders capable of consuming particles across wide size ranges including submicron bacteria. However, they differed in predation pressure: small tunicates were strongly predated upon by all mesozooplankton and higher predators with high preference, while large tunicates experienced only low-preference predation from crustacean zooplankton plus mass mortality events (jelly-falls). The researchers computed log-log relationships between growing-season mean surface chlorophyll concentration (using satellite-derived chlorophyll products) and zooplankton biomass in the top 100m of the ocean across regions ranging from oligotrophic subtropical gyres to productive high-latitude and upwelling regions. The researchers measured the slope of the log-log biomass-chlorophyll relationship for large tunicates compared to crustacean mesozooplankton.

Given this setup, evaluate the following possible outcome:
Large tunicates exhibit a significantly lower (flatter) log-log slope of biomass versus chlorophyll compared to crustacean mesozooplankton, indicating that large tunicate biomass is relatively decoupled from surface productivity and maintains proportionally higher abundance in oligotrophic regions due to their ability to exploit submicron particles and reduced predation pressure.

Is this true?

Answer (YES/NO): YES